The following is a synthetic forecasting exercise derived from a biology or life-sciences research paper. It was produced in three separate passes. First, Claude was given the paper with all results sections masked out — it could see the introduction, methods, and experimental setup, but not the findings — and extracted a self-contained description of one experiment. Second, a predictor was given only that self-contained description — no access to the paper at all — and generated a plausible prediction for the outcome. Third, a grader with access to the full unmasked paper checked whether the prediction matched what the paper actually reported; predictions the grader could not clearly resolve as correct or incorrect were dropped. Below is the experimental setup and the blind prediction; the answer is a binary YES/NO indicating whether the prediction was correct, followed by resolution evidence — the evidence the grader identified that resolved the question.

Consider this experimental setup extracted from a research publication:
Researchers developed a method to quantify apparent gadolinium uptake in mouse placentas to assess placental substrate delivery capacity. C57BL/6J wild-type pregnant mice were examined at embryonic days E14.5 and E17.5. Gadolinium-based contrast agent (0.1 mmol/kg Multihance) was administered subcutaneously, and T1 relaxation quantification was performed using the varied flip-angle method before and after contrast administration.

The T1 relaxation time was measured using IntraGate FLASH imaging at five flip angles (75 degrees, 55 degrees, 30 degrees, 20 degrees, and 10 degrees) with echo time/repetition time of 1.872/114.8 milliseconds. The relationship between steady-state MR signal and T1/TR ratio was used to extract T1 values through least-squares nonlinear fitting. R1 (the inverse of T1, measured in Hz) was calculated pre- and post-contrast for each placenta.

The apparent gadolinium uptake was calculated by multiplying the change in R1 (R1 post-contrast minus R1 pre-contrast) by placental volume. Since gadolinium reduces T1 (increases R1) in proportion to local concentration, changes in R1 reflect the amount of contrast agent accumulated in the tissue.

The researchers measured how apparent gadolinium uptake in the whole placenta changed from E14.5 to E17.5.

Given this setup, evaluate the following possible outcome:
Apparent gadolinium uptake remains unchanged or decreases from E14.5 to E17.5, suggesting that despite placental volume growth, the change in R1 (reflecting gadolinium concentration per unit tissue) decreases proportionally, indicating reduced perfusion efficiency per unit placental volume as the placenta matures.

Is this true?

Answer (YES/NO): NO